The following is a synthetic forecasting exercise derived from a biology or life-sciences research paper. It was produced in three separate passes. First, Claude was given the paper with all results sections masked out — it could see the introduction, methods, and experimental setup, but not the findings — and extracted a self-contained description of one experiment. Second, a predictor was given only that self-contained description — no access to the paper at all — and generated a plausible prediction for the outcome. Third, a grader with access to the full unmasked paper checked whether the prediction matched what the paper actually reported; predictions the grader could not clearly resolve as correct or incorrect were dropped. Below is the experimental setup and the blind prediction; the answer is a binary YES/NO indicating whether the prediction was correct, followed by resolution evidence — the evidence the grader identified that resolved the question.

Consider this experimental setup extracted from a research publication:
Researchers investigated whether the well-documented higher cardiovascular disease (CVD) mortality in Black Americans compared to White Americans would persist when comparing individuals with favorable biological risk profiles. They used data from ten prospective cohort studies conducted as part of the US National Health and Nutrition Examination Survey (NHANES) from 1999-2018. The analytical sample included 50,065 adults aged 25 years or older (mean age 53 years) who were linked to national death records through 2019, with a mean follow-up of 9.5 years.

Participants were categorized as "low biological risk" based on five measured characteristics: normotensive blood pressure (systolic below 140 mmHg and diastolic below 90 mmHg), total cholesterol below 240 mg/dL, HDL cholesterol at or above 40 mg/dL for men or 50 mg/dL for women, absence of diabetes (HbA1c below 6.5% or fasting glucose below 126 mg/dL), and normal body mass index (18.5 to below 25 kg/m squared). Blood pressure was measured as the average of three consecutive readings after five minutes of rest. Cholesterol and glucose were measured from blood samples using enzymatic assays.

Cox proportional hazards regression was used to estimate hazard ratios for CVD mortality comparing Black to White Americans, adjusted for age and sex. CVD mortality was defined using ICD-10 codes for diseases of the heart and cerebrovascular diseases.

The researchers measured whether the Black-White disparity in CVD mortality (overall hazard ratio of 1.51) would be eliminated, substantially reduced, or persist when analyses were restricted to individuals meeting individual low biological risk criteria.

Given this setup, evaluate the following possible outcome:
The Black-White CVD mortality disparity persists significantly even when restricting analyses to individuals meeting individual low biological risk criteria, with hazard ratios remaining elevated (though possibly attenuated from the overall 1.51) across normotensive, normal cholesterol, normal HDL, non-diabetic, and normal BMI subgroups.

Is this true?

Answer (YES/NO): YES